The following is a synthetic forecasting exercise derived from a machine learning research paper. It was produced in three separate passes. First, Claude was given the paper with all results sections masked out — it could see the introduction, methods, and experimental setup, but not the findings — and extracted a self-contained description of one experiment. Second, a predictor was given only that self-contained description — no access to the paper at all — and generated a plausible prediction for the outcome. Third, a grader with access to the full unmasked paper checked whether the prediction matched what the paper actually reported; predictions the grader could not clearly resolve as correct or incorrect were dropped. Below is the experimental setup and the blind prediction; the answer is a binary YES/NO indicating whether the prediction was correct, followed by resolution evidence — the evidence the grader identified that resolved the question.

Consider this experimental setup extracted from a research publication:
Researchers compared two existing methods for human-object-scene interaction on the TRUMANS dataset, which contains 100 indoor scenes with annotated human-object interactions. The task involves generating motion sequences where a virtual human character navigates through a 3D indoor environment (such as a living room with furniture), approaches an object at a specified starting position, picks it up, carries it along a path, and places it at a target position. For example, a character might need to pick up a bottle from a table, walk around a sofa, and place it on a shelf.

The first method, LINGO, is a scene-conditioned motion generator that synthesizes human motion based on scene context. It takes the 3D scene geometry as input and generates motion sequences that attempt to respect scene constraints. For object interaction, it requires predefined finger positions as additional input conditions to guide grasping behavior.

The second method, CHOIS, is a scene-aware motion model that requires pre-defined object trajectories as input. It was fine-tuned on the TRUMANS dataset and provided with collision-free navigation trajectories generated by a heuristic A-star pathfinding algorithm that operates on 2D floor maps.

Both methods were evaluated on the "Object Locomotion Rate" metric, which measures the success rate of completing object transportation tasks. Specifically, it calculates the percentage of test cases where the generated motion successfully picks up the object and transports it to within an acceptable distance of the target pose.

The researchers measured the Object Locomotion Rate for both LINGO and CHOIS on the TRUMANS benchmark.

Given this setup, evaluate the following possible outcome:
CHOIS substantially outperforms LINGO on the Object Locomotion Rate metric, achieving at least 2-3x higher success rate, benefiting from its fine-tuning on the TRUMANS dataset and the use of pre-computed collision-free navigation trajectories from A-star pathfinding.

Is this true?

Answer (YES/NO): NO